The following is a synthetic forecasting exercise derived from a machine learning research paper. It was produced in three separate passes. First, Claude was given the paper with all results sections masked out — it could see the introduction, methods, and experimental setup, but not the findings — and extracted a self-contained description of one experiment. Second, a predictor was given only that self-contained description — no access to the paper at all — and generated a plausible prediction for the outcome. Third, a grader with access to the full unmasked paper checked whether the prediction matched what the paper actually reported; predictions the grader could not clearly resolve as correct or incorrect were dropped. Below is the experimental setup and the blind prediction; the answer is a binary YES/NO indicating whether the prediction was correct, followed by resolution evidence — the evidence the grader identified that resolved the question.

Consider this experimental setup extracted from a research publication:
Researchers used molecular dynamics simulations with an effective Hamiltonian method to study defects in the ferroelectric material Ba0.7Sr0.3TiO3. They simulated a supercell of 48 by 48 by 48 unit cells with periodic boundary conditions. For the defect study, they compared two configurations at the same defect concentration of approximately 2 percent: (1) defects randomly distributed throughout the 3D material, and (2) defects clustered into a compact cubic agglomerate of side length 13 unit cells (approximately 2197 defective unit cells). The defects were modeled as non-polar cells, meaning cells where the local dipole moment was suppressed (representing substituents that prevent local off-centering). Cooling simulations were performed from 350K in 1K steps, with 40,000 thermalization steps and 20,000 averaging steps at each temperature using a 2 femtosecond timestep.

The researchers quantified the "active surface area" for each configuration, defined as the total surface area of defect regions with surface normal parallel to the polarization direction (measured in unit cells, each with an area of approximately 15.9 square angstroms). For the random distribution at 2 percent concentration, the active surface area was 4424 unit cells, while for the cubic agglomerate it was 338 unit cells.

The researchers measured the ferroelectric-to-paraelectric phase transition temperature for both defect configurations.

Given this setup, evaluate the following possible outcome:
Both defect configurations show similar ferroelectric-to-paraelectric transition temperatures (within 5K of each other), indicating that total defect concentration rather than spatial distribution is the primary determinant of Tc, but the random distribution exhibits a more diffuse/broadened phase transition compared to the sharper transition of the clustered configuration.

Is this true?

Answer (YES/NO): NO